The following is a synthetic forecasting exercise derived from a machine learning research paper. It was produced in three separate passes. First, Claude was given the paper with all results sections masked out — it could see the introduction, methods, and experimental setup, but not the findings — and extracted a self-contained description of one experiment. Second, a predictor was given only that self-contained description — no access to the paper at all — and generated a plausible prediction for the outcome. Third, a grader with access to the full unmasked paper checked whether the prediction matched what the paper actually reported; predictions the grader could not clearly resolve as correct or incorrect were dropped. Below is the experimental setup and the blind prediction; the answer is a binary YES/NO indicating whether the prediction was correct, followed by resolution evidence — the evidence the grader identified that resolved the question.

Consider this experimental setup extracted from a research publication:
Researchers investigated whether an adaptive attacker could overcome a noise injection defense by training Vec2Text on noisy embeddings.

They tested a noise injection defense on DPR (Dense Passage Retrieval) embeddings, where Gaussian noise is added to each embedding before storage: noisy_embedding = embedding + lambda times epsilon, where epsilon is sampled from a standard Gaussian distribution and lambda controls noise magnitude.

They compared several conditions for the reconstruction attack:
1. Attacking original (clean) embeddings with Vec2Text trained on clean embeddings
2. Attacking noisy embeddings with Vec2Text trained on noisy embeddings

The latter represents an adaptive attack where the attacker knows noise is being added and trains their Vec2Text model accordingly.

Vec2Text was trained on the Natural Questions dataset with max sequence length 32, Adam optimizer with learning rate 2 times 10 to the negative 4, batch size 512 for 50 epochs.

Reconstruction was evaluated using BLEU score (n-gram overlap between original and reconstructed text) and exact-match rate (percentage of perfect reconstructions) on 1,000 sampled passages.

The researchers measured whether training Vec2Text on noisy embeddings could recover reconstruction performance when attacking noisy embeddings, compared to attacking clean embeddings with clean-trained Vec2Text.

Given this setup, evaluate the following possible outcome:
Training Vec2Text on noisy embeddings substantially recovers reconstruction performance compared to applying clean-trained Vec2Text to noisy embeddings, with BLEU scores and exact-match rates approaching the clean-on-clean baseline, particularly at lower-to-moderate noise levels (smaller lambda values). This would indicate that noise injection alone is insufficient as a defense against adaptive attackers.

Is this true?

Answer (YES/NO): NO